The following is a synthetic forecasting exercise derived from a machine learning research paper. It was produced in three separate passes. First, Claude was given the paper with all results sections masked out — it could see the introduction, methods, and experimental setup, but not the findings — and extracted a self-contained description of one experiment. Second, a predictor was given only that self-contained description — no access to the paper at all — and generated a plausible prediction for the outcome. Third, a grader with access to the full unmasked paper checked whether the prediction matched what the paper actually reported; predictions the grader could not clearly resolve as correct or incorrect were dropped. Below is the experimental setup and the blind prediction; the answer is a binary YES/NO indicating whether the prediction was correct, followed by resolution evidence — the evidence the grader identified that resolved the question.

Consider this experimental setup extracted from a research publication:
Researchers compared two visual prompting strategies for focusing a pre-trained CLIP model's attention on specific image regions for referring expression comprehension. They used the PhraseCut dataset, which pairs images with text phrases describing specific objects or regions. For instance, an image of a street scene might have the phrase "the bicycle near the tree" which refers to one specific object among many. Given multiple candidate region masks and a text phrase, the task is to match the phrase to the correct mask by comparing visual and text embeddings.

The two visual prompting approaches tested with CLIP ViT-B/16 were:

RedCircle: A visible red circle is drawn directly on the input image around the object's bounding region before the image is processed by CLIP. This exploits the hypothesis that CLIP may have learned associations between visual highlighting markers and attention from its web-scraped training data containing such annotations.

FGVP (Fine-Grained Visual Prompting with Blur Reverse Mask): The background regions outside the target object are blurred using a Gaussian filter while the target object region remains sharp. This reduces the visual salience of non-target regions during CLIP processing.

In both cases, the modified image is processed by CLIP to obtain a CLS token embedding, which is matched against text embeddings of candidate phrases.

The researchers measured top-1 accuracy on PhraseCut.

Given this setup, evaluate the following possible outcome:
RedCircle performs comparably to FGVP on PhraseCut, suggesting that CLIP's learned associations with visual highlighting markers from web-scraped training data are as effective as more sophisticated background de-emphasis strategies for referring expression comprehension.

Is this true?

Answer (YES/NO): NO